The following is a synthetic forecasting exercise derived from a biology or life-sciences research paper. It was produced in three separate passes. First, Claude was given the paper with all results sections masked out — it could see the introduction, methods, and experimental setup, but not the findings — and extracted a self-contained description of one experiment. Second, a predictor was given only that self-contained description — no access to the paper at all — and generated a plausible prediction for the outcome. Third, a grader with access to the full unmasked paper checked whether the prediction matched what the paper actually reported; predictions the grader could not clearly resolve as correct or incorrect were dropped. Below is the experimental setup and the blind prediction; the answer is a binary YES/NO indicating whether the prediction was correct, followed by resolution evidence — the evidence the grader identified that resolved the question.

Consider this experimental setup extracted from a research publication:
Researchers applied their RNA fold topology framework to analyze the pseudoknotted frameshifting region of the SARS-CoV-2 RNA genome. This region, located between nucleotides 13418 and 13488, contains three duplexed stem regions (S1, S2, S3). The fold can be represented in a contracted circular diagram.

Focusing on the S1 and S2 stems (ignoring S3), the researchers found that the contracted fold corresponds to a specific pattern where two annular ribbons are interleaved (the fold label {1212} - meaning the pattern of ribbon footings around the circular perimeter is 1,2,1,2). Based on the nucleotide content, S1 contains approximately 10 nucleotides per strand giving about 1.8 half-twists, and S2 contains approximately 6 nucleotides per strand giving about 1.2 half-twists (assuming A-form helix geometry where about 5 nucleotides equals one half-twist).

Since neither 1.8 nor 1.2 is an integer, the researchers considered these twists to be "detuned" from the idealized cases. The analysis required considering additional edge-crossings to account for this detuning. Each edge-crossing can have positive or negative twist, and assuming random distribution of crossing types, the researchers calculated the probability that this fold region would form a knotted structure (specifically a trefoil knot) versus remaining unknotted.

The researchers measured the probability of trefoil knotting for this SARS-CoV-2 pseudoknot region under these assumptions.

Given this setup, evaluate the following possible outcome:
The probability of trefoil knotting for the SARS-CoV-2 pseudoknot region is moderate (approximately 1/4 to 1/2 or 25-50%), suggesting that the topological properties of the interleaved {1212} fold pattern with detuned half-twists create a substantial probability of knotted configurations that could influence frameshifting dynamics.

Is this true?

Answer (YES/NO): YES